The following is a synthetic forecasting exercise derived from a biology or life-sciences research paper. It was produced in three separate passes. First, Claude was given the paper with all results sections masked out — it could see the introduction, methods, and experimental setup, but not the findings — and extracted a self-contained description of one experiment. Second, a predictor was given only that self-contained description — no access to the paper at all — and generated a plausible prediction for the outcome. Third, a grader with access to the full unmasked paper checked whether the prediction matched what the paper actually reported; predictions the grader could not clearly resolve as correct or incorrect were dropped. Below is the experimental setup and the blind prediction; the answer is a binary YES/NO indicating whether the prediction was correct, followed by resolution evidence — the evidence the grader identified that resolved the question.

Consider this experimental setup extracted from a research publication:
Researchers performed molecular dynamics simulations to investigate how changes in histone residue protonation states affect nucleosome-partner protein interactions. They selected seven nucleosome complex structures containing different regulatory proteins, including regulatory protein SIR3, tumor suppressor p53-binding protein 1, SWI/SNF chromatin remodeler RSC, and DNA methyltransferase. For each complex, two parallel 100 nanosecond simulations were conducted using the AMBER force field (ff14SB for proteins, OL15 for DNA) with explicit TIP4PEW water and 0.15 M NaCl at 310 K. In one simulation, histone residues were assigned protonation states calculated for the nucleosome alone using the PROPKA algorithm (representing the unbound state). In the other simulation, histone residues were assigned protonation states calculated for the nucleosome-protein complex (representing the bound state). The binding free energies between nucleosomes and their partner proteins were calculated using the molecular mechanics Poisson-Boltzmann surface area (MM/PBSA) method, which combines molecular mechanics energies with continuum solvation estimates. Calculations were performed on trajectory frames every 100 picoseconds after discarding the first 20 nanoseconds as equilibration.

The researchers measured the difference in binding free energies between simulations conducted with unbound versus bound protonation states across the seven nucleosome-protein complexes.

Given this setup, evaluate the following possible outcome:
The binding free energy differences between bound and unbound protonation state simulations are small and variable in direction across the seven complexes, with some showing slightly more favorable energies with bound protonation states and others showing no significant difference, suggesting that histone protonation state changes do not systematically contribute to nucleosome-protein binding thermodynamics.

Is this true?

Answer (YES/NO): NO